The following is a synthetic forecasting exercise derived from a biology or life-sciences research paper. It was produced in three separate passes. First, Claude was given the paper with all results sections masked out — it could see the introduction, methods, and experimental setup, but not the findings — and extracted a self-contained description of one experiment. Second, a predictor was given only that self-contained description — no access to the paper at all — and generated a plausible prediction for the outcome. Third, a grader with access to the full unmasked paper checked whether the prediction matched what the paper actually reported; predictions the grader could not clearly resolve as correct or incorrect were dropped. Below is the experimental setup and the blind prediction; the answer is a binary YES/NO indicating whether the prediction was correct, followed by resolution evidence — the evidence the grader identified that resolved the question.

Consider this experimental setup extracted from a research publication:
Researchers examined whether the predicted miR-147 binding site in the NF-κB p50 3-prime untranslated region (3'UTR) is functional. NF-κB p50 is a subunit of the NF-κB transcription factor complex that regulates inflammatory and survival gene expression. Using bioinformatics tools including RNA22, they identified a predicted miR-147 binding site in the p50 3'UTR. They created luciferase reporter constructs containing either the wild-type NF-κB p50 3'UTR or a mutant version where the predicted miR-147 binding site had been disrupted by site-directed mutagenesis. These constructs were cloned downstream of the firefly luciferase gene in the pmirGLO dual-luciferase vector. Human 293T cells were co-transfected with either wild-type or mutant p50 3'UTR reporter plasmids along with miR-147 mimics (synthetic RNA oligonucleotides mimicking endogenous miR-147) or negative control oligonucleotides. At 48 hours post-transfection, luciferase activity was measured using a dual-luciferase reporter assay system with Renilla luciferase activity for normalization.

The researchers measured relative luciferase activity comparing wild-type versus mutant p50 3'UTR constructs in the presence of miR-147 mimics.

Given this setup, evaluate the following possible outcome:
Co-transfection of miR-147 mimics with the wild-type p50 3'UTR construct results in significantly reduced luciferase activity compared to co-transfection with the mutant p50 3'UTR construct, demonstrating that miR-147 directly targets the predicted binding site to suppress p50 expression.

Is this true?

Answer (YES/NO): YES